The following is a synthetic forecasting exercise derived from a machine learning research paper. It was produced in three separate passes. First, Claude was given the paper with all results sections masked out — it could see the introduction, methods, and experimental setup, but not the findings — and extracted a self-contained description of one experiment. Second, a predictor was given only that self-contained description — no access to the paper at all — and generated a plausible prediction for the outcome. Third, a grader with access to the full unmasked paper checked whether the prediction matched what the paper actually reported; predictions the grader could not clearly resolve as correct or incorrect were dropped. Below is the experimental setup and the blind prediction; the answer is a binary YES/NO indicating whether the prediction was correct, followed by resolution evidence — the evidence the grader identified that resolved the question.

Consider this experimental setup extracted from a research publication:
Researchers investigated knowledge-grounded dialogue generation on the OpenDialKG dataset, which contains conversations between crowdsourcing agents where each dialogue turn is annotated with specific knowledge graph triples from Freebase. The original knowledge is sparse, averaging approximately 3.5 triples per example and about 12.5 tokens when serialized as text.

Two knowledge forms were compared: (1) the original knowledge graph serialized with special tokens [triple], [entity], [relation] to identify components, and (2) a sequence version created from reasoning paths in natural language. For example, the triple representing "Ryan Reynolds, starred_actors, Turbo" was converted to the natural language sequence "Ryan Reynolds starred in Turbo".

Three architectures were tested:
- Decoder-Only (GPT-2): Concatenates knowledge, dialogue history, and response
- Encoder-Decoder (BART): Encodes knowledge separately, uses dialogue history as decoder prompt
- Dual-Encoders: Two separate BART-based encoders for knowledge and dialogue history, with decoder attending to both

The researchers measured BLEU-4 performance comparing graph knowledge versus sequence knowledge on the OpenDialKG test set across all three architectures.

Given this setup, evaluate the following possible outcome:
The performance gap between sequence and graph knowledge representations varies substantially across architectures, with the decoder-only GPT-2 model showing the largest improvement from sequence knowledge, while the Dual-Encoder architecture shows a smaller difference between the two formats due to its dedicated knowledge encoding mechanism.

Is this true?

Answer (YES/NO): NO